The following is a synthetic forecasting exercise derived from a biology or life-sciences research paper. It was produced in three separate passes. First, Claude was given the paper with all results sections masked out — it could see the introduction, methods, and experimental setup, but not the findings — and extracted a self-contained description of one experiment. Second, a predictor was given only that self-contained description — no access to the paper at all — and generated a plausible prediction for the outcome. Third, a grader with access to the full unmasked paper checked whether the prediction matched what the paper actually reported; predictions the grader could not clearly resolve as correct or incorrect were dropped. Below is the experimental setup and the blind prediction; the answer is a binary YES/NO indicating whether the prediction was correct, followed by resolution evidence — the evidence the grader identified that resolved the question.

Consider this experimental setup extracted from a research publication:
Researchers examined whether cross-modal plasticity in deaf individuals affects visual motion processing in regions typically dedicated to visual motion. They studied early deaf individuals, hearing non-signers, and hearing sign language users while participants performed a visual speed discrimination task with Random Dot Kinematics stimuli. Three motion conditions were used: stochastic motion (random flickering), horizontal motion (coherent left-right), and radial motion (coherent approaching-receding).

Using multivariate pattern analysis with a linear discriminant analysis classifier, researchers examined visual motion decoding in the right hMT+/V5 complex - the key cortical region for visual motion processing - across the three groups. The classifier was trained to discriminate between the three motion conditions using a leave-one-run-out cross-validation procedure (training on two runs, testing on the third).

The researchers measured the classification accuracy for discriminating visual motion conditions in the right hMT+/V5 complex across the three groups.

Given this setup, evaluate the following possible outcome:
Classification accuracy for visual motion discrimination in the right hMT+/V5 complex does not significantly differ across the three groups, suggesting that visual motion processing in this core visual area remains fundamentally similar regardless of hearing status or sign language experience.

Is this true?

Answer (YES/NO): YES